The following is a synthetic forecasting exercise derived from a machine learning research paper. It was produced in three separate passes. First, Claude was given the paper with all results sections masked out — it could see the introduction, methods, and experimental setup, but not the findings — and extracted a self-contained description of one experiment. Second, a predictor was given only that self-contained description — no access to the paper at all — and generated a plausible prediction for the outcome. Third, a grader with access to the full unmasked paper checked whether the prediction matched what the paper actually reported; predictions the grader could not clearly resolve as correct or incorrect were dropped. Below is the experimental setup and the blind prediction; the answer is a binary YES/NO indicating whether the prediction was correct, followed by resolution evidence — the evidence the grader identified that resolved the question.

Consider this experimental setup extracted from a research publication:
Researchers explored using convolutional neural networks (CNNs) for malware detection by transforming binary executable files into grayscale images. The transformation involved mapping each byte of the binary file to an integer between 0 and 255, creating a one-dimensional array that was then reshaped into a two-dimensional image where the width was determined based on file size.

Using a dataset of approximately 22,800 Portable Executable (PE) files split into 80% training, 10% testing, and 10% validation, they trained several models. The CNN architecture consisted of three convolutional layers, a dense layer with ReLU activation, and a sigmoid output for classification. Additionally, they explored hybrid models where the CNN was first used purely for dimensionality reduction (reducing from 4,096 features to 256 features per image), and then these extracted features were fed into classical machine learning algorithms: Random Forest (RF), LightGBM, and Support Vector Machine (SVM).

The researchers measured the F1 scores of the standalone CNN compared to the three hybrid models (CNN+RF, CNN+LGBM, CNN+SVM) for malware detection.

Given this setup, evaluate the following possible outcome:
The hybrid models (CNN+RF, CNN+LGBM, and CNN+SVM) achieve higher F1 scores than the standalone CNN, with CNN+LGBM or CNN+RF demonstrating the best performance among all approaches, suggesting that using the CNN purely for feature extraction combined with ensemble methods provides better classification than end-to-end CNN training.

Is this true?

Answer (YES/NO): YES